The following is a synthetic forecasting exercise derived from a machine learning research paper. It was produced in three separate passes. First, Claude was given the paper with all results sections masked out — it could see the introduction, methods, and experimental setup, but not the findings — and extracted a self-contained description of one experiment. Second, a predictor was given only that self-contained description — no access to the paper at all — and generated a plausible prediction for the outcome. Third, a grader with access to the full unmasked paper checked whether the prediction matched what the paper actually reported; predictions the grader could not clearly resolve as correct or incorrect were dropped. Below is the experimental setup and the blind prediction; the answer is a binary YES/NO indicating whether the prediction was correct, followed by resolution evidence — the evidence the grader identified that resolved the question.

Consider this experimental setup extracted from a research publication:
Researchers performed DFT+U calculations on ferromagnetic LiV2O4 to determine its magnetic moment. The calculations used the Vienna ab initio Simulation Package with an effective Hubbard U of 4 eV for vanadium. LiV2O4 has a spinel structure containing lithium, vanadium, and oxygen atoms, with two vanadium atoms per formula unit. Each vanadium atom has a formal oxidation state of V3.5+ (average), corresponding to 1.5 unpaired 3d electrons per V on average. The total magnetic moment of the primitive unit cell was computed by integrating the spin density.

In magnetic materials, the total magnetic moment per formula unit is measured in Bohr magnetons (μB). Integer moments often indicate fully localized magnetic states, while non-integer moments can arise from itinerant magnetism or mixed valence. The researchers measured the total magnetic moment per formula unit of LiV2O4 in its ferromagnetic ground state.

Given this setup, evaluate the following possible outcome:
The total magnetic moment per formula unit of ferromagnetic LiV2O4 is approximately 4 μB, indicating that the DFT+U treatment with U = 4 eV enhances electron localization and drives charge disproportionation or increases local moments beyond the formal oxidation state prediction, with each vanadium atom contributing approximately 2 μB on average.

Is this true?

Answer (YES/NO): NO